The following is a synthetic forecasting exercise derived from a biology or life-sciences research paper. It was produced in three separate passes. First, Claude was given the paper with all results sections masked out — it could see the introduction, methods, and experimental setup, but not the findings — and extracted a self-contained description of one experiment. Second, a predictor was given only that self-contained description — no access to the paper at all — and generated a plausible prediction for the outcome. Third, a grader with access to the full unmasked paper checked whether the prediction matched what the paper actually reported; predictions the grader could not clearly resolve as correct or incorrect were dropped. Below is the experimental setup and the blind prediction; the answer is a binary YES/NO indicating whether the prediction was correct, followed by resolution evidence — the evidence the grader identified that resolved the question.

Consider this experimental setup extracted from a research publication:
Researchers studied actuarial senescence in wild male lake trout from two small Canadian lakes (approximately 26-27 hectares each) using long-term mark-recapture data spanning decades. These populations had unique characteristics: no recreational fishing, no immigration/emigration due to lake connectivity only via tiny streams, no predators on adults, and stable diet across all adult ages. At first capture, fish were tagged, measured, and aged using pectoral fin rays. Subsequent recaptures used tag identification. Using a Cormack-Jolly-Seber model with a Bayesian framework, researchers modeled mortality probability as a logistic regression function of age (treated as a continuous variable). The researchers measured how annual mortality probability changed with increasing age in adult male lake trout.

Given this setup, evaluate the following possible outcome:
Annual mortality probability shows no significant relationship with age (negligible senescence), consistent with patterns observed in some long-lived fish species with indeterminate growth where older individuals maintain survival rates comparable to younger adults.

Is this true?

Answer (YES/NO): NO